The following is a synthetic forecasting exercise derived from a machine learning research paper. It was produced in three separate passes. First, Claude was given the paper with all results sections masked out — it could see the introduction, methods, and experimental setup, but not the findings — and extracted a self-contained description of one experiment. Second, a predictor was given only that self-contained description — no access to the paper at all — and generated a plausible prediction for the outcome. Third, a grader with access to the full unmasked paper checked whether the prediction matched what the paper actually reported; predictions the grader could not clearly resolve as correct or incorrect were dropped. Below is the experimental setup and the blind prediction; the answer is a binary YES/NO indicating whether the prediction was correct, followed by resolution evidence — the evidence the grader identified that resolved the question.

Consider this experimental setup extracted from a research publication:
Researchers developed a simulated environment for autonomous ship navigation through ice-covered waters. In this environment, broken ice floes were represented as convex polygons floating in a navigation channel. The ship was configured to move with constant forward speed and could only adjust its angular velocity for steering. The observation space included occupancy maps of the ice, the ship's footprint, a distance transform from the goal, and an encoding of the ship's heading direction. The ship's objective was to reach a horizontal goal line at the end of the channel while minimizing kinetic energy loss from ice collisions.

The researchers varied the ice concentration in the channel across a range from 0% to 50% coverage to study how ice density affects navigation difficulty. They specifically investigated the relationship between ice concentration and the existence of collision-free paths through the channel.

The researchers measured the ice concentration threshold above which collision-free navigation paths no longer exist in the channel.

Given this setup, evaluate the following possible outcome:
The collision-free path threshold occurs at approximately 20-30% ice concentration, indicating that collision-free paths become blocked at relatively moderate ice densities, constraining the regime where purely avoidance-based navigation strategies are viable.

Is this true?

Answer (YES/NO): NO